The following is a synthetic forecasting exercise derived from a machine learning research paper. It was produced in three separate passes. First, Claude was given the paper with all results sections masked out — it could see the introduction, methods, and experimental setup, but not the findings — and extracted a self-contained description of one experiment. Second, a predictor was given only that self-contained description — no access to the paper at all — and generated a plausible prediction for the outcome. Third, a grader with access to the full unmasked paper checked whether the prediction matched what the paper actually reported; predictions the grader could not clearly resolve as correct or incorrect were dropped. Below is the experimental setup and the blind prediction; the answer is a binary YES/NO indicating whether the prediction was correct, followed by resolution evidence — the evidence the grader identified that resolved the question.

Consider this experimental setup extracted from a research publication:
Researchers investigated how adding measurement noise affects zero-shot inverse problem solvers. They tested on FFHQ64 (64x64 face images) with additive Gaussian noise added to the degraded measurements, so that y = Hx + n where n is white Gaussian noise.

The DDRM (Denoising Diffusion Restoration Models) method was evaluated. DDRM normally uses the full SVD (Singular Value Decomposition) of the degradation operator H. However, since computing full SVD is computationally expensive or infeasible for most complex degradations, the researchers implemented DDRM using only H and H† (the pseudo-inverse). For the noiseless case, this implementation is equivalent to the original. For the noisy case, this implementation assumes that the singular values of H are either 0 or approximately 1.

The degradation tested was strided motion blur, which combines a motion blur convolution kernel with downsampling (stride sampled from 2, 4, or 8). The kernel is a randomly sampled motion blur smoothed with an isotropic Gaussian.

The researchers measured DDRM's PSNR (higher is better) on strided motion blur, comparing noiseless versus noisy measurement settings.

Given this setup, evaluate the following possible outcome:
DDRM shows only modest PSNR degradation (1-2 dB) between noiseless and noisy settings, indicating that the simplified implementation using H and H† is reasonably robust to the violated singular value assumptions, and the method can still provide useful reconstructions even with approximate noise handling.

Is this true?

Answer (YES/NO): NO